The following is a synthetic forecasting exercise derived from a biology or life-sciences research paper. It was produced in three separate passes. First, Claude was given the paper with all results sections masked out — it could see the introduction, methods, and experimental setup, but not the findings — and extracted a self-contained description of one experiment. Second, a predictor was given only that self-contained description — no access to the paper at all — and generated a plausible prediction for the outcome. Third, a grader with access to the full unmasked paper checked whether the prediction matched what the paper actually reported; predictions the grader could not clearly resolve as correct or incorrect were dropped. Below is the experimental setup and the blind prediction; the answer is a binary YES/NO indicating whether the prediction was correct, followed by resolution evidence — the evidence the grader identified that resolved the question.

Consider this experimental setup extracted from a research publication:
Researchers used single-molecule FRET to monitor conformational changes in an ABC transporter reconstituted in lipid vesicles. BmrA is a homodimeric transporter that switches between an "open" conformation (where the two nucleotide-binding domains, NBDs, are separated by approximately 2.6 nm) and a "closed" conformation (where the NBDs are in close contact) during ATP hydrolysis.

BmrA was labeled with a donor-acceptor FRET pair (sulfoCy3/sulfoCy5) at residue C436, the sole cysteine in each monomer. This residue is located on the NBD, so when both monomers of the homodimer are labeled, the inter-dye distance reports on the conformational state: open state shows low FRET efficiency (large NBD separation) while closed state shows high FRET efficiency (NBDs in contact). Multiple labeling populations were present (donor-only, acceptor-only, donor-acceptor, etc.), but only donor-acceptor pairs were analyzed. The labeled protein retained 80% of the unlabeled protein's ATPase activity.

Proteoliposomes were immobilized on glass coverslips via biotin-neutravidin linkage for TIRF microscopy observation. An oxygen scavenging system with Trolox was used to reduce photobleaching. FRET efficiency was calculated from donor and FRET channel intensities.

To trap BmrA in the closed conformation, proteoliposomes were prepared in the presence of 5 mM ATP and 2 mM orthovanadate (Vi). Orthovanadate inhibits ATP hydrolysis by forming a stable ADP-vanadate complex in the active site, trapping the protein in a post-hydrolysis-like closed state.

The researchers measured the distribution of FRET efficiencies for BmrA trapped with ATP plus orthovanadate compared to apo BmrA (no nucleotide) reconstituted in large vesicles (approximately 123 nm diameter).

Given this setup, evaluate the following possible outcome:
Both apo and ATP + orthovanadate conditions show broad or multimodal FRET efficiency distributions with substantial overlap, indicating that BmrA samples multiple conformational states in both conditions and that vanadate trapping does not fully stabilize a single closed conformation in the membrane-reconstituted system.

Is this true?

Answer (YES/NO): NO